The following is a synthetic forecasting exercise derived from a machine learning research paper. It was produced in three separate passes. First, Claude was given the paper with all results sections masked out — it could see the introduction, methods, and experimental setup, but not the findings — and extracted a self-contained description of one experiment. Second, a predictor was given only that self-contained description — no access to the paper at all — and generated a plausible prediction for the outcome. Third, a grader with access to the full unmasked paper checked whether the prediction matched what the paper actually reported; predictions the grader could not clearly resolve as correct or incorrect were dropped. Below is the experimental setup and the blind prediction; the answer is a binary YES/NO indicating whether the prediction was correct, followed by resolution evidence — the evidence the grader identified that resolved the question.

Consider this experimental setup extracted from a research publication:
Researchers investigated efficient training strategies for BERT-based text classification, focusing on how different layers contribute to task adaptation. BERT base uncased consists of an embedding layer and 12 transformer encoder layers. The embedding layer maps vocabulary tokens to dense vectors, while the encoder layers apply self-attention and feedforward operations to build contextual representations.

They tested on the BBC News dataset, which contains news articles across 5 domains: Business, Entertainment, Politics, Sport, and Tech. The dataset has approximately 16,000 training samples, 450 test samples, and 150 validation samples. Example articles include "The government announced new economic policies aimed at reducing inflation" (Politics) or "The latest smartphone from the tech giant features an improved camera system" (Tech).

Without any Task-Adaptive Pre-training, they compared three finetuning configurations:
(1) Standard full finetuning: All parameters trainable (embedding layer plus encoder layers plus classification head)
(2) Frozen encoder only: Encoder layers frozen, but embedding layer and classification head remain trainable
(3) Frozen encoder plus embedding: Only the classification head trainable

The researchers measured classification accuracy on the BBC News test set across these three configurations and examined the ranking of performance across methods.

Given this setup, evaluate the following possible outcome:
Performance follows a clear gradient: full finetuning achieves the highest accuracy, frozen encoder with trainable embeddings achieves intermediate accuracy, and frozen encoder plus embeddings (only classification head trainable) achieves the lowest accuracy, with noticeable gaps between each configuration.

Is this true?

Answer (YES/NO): YES